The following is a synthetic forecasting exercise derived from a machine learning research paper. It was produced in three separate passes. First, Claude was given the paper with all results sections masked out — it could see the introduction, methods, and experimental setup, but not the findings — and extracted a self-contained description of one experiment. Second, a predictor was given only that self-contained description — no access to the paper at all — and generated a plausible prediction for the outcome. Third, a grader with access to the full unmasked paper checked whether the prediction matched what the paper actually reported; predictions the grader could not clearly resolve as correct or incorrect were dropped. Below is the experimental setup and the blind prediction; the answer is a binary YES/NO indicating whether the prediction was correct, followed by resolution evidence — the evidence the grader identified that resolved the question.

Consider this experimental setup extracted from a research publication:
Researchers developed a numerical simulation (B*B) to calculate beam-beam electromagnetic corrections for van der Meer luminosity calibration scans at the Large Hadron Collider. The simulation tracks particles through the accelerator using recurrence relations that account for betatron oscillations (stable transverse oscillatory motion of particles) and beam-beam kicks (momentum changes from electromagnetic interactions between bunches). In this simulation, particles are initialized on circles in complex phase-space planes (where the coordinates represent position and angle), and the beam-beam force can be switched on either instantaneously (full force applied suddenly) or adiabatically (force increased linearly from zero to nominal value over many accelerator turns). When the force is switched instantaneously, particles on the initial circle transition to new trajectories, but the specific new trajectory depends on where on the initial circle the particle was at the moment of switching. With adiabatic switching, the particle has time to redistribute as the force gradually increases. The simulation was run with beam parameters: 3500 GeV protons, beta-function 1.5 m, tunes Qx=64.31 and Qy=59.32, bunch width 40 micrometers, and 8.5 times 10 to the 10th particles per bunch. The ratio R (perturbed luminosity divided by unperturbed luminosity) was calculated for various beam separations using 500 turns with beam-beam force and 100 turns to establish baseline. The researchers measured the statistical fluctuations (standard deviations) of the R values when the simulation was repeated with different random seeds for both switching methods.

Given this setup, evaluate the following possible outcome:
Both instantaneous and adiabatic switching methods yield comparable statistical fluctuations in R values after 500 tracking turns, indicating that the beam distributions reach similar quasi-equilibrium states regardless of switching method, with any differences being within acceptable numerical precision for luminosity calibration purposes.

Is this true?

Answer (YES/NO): NO